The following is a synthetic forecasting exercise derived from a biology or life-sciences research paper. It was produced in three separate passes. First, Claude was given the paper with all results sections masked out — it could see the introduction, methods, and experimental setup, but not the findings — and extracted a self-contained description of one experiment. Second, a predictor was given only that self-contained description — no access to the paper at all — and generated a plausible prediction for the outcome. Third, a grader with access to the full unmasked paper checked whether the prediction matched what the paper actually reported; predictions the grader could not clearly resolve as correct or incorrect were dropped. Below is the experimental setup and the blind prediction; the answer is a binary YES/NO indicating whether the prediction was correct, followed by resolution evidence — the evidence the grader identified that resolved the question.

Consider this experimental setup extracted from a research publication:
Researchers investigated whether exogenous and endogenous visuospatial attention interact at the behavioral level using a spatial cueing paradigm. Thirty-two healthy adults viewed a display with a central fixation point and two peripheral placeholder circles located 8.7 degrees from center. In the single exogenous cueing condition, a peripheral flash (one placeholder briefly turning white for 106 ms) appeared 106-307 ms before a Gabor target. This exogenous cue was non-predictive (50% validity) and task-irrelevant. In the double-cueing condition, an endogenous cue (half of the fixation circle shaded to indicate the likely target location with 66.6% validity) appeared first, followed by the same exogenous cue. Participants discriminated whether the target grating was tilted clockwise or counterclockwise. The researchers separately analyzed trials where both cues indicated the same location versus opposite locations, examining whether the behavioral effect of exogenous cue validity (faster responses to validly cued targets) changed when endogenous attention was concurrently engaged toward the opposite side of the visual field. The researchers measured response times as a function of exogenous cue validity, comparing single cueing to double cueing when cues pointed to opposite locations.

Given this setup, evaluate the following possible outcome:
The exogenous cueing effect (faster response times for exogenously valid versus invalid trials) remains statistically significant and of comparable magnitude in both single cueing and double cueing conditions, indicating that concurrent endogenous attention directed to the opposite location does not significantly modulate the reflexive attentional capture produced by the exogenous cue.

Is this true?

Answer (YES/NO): NO